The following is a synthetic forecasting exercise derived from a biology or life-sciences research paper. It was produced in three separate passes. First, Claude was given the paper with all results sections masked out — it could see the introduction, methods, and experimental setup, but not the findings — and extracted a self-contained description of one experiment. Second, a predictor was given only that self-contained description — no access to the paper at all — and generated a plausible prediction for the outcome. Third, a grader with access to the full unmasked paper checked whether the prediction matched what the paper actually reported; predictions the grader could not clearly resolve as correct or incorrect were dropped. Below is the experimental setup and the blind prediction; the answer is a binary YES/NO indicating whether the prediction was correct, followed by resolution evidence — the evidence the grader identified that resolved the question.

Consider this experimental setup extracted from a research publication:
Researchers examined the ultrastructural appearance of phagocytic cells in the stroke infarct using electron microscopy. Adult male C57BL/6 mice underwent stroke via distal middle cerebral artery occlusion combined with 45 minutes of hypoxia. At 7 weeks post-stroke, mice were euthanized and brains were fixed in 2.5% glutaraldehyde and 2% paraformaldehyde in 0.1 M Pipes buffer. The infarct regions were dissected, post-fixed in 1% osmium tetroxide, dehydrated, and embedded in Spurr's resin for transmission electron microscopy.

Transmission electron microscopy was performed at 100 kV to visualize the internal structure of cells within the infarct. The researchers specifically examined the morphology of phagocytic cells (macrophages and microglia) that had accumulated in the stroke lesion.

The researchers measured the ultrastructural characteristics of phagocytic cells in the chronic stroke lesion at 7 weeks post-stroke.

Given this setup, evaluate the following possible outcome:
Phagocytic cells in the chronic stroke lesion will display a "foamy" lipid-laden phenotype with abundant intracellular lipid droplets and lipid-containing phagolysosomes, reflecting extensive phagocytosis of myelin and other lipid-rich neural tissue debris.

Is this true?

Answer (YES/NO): YES